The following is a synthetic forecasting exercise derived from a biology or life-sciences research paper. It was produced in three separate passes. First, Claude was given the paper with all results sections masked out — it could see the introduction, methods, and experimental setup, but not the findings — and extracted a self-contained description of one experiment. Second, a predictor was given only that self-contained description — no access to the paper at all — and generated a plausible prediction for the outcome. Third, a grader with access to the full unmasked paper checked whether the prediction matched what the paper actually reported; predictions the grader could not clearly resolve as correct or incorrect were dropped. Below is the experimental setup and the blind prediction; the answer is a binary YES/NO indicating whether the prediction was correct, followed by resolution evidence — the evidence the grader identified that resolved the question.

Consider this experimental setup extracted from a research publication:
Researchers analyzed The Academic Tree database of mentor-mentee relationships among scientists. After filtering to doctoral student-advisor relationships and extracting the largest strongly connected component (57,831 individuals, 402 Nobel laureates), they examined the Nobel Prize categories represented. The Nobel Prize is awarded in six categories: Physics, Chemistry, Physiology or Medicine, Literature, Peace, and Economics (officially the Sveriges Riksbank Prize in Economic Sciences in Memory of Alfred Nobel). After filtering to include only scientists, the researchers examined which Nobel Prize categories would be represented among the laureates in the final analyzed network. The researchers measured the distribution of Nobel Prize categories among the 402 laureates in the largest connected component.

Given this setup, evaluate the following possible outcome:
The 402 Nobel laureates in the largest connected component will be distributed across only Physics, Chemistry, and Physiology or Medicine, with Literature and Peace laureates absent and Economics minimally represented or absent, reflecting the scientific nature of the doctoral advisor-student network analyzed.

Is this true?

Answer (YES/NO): NO